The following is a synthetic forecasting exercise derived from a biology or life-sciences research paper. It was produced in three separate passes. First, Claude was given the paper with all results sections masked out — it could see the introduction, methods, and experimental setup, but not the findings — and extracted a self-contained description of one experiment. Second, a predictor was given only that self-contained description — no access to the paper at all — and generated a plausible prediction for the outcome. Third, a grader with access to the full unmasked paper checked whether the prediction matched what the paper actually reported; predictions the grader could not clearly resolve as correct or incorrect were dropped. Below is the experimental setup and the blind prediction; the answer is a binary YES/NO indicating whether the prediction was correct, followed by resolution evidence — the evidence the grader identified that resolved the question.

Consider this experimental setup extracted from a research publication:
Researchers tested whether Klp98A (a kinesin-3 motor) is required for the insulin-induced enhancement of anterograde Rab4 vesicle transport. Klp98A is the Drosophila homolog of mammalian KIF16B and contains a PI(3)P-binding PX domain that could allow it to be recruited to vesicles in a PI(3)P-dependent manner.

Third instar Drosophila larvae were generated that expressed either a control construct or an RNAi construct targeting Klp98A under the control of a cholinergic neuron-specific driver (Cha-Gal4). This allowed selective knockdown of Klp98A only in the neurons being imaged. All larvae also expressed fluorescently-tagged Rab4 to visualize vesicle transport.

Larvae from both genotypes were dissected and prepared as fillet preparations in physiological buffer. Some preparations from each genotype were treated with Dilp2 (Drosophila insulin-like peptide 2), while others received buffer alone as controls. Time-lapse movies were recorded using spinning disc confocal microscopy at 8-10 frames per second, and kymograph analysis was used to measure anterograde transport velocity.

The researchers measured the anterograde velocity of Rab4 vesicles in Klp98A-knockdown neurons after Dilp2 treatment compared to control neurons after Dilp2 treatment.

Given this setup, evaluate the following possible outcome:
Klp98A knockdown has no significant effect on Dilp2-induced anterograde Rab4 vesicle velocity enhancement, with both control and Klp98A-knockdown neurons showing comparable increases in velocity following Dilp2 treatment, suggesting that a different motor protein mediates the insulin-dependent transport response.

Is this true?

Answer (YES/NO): NO